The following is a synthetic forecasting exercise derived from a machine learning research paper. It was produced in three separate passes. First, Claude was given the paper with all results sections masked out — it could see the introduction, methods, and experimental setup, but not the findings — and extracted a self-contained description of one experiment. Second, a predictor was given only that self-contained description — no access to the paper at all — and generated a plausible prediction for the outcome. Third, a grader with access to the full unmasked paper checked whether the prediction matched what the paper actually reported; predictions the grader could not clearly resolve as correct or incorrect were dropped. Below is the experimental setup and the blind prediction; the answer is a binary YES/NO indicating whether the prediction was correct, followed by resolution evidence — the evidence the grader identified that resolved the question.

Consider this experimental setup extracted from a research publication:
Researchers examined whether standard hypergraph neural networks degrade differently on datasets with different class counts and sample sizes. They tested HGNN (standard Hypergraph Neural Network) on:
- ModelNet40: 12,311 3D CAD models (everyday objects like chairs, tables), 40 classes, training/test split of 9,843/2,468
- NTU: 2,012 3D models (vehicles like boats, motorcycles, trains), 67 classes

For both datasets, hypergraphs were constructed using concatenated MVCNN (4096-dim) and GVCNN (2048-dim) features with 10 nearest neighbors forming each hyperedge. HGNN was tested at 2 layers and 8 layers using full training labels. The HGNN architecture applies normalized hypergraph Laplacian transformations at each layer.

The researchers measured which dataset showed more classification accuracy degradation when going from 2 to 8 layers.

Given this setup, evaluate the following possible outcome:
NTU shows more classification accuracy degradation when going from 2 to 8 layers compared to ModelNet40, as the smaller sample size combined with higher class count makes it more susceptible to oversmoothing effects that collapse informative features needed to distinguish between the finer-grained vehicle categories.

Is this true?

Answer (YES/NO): YES